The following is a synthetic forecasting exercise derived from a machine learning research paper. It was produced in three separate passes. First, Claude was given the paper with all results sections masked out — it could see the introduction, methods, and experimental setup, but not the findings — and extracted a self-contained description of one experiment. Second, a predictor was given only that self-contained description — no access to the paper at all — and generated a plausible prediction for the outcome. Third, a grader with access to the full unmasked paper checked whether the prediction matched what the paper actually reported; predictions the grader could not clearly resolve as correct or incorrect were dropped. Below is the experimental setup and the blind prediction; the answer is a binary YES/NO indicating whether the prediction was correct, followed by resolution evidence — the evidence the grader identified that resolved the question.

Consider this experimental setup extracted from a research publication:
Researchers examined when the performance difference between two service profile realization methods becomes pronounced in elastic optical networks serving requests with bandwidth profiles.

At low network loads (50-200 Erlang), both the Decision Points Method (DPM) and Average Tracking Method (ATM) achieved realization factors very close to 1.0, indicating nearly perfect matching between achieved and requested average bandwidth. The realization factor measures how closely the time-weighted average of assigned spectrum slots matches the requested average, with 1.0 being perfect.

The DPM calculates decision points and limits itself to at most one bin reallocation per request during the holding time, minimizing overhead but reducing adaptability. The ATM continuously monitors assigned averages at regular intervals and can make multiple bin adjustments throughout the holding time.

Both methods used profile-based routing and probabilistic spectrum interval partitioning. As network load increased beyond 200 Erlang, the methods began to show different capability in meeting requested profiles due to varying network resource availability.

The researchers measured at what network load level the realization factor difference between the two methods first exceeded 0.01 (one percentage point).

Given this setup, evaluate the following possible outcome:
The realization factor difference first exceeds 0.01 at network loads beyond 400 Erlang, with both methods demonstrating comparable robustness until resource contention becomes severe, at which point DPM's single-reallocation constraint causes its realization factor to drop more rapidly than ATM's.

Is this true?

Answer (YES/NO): YES